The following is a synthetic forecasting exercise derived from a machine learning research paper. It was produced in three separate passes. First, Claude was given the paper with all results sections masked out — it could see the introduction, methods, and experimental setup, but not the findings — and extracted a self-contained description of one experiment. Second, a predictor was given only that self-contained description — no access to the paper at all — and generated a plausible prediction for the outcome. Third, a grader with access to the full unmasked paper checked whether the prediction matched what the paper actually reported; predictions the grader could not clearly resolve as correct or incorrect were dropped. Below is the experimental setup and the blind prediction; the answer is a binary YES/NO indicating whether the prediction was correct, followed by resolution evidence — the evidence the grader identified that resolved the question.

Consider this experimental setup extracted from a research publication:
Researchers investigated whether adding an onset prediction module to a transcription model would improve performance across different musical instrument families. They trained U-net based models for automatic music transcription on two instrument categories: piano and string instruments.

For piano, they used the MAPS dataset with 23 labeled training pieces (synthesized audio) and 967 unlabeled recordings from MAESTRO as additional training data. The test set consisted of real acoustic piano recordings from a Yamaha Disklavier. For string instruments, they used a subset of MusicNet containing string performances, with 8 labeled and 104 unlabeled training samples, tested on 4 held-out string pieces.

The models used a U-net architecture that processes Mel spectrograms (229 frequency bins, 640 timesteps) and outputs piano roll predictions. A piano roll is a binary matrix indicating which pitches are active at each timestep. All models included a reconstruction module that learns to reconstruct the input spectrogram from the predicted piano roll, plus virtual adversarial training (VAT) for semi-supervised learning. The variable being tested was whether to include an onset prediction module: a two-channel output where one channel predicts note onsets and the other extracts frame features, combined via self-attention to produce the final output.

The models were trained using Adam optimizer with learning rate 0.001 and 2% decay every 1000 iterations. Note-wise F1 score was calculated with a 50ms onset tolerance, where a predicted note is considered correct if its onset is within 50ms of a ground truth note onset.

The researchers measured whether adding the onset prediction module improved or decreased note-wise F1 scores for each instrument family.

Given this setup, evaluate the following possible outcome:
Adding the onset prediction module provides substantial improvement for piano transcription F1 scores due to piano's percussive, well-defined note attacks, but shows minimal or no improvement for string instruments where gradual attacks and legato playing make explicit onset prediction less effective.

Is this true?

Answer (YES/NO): NO